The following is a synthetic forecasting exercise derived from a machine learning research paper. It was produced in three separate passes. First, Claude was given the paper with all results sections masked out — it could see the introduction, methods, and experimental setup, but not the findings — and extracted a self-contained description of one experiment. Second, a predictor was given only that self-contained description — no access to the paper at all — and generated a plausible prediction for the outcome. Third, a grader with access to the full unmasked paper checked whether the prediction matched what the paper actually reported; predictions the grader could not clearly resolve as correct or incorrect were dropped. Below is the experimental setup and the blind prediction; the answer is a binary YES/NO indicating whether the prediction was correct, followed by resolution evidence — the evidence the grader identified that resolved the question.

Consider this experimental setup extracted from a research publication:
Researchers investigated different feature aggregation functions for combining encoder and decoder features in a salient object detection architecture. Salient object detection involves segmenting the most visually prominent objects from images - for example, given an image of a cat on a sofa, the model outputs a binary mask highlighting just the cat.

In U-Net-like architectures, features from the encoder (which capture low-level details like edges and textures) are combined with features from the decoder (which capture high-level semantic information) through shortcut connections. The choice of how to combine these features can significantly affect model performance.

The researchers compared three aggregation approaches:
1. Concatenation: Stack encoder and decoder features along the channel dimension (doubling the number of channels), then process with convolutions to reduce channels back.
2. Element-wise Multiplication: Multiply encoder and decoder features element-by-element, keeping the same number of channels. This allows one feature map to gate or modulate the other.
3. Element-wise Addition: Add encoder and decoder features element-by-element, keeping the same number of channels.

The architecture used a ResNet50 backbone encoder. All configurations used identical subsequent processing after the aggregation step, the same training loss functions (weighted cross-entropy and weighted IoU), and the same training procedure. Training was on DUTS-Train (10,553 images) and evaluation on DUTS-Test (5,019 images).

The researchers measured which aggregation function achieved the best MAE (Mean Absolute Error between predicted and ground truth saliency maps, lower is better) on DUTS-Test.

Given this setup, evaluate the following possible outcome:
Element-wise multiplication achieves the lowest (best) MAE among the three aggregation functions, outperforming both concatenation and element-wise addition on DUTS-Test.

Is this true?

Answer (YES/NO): NO